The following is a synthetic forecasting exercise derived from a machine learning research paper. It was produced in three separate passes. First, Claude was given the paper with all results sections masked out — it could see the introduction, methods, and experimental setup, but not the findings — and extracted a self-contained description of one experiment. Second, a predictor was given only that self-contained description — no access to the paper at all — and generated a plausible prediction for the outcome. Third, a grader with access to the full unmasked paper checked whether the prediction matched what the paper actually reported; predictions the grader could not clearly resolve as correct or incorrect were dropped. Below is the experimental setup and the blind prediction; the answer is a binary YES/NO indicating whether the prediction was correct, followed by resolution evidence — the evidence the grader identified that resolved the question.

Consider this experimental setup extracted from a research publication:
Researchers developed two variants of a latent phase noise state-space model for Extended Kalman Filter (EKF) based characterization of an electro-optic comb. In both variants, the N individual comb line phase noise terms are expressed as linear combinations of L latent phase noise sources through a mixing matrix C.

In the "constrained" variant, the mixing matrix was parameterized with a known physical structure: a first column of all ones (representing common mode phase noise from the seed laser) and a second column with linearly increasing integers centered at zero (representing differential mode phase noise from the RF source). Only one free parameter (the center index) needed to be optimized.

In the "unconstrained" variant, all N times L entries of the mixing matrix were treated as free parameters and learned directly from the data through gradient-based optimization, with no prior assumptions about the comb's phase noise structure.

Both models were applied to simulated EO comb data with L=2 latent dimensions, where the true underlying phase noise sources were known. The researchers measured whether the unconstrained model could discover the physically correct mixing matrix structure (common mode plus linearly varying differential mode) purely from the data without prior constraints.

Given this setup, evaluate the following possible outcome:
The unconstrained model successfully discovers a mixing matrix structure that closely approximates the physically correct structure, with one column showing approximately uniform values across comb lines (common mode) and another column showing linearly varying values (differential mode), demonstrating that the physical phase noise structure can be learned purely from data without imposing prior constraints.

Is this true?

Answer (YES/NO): NO